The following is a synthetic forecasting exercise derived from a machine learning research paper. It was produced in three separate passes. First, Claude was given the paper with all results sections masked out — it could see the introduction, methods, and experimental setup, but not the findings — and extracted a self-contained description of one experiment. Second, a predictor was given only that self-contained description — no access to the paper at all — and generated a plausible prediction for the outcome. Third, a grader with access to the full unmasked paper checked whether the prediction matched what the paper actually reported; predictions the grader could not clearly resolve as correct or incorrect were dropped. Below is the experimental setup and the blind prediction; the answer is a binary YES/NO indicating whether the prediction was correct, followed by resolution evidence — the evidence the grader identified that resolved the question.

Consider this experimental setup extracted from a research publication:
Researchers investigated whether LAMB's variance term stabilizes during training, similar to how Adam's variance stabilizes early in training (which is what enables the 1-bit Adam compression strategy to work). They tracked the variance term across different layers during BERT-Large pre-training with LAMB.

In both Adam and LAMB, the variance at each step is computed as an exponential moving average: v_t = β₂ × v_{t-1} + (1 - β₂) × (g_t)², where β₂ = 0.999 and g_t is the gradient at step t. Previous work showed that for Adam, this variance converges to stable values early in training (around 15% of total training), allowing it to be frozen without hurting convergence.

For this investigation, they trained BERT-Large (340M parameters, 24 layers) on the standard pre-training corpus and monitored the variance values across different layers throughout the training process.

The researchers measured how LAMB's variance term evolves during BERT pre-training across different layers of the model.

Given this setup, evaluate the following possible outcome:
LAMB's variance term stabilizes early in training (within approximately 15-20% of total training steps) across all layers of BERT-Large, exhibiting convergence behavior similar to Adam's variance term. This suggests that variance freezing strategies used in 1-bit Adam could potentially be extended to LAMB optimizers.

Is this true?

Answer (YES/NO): NO